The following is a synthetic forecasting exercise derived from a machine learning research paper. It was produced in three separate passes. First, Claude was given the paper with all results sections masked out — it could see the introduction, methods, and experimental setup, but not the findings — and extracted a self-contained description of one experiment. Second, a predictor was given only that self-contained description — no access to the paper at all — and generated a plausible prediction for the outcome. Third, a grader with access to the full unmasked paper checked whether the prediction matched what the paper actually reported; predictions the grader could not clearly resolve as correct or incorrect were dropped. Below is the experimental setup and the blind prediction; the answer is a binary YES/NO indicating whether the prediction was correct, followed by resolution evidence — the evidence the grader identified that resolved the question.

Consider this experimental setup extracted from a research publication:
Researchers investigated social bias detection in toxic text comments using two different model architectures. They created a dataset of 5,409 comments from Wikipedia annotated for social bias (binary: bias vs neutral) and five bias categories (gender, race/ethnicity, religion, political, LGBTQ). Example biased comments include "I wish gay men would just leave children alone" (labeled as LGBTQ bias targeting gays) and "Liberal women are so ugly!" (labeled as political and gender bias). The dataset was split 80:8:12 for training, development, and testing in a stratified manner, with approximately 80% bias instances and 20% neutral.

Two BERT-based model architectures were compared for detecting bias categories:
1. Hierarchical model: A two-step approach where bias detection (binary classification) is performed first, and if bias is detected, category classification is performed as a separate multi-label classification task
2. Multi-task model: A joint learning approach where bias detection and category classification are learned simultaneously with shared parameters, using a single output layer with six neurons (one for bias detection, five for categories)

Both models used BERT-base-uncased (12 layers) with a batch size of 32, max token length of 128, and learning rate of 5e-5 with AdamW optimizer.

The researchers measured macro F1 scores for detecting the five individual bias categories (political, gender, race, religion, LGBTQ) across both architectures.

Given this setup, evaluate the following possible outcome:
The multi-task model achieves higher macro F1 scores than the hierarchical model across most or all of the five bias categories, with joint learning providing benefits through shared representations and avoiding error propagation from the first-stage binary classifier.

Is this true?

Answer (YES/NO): YES